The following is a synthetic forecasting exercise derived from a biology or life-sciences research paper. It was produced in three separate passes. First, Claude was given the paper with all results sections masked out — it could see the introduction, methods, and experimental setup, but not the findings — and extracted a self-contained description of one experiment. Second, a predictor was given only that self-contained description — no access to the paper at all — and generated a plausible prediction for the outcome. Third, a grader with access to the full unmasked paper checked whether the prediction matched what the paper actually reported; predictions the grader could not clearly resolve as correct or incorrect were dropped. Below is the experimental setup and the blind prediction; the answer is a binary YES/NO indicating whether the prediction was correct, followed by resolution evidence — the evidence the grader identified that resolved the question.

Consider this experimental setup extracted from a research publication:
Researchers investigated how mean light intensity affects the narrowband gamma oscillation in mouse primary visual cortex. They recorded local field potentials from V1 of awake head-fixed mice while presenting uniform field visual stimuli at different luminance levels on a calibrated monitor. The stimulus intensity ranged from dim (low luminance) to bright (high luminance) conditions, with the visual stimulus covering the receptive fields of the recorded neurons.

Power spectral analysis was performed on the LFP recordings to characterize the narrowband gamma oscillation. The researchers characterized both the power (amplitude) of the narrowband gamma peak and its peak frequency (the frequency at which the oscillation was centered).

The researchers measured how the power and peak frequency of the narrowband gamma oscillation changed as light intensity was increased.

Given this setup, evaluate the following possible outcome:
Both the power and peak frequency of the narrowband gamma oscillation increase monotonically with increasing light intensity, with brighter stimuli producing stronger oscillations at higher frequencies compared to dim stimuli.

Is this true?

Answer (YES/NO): YES